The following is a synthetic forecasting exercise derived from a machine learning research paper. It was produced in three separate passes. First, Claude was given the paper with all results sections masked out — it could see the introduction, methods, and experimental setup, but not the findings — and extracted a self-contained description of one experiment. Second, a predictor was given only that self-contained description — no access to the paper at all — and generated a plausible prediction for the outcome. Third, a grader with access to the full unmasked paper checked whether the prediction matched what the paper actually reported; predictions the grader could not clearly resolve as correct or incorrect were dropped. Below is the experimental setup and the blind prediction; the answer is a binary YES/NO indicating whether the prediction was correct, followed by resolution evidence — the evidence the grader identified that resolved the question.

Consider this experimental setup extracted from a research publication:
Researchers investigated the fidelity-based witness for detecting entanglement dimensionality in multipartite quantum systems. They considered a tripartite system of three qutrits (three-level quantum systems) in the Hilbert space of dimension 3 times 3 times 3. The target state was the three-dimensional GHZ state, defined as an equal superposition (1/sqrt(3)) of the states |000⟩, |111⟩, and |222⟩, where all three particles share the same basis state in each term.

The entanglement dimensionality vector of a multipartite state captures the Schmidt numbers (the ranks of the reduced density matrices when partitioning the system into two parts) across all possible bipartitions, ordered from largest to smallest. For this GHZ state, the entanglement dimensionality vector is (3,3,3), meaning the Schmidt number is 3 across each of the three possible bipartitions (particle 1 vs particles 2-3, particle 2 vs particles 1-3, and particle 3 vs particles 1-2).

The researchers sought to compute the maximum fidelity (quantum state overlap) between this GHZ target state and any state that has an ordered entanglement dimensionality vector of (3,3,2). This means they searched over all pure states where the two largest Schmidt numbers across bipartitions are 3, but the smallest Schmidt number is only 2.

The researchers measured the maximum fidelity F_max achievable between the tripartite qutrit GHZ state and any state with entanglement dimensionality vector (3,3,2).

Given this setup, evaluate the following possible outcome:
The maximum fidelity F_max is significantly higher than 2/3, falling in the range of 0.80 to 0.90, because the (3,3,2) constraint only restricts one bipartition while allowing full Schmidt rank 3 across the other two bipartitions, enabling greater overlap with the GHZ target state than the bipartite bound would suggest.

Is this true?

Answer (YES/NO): NO